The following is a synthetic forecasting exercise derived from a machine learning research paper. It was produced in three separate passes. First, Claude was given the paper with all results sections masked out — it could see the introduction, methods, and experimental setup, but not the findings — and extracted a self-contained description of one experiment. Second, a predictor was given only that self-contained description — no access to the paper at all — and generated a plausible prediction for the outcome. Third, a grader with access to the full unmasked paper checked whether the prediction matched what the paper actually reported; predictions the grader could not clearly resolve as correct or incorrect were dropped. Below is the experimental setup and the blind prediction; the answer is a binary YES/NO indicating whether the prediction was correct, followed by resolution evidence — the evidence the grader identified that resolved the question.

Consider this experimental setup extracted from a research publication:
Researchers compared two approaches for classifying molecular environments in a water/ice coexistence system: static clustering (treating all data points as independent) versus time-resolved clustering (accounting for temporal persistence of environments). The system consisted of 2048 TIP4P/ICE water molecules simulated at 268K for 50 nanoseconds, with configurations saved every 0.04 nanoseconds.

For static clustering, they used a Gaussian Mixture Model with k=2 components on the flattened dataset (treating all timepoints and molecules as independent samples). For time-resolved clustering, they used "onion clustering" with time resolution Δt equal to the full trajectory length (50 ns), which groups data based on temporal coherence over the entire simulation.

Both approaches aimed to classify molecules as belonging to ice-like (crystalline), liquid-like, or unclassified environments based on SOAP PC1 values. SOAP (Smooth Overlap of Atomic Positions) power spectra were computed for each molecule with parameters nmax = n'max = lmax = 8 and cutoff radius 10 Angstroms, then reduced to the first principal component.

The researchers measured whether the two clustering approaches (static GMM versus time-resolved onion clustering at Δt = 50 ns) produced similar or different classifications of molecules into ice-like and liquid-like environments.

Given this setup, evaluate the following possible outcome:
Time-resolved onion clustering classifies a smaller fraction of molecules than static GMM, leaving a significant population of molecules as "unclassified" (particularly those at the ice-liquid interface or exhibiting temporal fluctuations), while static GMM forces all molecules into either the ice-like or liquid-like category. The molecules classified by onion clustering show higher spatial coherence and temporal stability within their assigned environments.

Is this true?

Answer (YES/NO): NO